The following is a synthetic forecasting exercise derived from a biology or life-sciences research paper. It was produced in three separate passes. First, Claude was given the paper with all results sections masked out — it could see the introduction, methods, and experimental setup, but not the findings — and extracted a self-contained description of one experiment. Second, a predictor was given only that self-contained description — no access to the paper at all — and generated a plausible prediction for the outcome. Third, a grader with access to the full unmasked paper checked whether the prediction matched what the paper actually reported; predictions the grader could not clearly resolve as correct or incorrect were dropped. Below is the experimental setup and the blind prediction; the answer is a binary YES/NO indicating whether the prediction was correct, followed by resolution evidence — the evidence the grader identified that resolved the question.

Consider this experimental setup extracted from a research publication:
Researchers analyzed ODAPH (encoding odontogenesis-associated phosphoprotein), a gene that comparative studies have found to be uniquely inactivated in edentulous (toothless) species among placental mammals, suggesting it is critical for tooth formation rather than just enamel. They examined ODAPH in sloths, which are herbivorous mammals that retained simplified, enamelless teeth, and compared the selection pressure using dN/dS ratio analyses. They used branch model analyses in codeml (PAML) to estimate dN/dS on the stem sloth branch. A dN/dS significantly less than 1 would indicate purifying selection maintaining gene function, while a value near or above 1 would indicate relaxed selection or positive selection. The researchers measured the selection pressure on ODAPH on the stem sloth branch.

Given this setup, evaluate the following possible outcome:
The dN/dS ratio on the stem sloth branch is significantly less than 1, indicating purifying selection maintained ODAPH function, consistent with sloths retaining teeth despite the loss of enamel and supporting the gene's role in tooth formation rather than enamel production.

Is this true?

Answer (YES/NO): YES